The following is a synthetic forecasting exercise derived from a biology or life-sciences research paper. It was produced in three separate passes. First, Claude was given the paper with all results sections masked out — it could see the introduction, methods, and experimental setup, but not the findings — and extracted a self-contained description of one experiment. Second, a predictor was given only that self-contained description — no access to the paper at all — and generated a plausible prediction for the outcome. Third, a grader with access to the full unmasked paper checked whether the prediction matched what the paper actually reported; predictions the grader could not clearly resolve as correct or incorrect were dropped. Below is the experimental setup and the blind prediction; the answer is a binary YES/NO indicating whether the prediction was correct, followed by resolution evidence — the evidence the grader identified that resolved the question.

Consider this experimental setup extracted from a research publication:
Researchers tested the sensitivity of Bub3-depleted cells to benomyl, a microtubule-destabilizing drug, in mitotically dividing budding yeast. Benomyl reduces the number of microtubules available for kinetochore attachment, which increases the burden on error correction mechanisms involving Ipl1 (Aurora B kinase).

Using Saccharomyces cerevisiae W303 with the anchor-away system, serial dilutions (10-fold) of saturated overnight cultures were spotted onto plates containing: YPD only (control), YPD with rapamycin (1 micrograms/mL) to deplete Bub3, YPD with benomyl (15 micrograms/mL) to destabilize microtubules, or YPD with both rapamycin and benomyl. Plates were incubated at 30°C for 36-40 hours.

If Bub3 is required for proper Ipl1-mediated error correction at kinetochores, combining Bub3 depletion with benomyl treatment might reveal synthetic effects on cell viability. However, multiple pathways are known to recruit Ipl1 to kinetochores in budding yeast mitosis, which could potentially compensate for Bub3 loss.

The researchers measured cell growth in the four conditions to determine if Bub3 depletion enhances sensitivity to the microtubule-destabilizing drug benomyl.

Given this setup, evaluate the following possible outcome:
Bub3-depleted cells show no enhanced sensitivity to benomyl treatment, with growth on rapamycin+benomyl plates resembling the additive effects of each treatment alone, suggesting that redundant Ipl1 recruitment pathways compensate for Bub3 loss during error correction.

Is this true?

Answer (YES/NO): NO